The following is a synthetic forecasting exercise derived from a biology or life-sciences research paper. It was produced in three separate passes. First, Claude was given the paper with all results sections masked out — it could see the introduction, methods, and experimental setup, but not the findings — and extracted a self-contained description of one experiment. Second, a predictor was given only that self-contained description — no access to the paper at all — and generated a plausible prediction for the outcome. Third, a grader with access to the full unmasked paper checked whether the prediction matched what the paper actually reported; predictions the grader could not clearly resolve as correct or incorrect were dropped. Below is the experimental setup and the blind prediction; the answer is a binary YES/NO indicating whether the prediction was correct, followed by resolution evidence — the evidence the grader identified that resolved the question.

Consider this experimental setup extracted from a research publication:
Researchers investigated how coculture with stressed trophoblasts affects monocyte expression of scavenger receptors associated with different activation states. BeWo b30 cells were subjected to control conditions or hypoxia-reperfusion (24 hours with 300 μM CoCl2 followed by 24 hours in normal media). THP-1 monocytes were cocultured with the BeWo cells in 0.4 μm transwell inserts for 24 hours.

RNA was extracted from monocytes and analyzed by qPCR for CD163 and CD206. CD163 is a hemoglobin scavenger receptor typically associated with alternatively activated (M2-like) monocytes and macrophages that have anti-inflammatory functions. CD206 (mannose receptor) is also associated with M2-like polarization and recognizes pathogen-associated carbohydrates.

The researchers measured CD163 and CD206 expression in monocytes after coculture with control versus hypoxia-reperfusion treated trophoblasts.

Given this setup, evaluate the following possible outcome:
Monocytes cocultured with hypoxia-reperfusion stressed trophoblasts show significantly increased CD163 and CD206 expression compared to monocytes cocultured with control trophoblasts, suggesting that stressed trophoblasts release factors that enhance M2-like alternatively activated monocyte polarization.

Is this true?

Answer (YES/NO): NO